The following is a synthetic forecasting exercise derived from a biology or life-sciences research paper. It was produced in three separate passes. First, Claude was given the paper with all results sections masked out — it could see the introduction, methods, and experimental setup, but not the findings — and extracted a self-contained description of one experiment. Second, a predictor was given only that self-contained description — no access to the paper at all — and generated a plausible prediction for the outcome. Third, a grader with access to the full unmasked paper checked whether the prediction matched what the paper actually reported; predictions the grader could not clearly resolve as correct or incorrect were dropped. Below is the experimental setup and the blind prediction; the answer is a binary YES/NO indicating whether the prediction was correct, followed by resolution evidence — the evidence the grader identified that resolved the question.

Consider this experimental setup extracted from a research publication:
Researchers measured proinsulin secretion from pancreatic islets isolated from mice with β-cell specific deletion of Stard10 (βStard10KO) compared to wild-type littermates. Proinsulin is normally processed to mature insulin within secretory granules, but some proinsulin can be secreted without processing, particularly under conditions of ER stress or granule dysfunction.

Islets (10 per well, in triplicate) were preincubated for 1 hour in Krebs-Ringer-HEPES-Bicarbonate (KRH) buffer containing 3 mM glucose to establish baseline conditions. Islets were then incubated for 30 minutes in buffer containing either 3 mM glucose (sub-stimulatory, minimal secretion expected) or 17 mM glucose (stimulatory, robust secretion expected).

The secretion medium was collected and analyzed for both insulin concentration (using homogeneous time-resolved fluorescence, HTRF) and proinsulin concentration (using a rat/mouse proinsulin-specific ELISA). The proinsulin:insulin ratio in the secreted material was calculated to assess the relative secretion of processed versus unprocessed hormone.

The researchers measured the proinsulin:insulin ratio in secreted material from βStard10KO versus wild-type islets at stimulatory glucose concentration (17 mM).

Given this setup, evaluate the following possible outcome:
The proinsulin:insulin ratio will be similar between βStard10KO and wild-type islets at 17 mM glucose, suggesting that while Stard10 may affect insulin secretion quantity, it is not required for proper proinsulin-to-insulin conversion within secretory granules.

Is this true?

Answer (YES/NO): YES